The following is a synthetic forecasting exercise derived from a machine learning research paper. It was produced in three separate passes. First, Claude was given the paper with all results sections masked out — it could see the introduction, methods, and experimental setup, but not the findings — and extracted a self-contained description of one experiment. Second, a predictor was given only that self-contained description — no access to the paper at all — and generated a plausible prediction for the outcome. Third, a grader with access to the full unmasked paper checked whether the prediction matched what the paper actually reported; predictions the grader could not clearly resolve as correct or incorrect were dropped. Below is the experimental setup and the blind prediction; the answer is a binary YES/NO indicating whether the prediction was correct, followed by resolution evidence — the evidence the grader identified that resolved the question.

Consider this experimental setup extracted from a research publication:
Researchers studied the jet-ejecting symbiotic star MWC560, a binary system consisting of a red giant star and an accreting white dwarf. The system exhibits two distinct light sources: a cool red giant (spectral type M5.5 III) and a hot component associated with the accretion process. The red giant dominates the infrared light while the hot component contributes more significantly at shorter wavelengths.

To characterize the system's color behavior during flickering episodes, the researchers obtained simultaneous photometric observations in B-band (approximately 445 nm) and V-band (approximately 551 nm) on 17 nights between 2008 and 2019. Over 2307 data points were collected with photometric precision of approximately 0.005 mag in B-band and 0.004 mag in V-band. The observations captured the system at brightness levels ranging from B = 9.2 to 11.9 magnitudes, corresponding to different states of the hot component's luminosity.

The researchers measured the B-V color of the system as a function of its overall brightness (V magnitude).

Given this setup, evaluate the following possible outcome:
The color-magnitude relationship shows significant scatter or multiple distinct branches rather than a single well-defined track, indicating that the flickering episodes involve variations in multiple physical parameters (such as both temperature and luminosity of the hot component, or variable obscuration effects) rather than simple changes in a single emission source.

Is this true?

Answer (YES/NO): NO